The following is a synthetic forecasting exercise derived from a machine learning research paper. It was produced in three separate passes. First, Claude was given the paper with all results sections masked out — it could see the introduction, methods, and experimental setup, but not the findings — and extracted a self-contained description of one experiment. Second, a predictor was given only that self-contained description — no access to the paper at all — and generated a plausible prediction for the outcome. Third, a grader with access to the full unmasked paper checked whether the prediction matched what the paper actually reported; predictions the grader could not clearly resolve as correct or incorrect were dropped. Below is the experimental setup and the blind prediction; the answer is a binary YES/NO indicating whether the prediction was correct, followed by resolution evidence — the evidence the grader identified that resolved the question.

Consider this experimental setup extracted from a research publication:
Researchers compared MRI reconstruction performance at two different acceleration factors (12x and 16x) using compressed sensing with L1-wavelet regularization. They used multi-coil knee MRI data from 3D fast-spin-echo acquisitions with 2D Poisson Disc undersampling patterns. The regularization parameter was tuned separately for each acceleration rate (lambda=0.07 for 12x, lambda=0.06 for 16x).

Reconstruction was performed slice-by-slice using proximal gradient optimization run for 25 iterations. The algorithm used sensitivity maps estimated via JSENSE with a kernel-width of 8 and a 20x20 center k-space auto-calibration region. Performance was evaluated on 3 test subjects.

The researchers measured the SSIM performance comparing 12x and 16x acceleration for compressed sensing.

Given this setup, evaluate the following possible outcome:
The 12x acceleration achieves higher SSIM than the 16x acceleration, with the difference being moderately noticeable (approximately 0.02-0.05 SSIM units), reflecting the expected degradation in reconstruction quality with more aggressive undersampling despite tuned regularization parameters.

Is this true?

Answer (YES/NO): NO